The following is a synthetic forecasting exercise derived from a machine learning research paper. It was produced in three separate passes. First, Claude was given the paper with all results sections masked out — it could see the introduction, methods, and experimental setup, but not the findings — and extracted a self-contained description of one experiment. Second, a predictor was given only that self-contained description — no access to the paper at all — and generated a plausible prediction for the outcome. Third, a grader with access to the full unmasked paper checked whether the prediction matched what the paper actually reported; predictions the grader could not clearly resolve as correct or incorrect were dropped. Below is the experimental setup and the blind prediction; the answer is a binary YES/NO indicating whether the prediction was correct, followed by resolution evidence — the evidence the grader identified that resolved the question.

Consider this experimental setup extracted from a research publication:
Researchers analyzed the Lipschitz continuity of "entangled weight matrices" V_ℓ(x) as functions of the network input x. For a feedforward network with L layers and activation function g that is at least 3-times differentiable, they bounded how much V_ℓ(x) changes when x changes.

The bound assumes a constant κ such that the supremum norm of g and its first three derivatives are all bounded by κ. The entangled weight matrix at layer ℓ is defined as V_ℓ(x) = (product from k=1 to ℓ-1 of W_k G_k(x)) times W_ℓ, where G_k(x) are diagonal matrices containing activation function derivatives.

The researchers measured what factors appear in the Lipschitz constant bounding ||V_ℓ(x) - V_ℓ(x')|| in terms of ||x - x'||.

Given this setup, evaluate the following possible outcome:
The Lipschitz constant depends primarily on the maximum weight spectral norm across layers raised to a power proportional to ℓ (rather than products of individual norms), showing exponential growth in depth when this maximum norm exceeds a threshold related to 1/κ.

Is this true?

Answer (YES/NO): NO